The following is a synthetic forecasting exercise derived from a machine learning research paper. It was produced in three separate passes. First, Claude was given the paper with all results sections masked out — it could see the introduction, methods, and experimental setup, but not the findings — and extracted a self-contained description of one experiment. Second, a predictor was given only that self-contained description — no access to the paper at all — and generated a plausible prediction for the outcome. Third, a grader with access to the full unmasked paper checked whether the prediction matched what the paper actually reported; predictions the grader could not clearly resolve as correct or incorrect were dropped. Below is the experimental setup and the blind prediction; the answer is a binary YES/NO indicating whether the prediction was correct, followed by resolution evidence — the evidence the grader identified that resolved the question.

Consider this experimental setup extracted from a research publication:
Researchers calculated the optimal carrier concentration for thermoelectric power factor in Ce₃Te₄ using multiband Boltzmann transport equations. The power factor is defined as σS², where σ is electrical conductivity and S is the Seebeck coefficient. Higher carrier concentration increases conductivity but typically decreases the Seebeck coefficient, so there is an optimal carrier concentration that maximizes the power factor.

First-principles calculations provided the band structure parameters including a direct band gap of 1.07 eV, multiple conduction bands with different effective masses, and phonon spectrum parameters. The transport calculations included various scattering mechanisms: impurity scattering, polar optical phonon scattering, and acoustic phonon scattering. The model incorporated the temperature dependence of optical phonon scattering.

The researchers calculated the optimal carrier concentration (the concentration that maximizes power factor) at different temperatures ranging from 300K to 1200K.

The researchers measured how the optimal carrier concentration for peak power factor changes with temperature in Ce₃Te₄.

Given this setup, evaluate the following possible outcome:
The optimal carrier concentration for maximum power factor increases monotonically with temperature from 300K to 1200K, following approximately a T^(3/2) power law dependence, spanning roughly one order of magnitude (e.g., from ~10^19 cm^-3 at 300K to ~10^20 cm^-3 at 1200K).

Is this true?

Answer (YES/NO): NO